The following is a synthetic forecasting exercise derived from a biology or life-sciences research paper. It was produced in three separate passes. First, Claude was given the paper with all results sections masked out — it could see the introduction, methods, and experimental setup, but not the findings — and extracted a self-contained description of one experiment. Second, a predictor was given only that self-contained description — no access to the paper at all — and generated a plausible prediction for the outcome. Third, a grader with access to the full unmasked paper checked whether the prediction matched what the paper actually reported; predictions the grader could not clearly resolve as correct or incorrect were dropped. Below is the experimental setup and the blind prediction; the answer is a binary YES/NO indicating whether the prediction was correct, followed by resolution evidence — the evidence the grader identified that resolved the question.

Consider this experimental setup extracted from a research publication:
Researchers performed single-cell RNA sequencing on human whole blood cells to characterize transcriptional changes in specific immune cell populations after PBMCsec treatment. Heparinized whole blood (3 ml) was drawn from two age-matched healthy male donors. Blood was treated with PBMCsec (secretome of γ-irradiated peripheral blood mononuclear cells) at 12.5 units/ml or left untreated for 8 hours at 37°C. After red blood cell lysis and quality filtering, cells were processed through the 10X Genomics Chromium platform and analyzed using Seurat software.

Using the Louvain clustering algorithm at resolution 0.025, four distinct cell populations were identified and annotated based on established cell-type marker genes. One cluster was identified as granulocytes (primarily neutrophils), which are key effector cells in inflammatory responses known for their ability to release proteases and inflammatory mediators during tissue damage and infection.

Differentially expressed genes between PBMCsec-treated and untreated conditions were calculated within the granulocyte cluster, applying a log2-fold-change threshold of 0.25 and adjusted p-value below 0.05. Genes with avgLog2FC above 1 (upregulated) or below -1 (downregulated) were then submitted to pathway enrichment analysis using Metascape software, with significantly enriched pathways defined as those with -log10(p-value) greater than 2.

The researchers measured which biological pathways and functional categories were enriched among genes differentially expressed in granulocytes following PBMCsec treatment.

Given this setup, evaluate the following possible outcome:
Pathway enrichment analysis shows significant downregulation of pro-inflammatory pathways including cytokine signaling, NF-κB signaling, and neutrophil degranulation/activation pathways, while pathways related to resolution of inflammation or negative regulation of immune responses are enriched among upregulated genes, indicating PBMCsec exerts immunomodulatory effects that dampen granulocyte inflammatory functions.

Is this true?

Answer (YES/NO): NO